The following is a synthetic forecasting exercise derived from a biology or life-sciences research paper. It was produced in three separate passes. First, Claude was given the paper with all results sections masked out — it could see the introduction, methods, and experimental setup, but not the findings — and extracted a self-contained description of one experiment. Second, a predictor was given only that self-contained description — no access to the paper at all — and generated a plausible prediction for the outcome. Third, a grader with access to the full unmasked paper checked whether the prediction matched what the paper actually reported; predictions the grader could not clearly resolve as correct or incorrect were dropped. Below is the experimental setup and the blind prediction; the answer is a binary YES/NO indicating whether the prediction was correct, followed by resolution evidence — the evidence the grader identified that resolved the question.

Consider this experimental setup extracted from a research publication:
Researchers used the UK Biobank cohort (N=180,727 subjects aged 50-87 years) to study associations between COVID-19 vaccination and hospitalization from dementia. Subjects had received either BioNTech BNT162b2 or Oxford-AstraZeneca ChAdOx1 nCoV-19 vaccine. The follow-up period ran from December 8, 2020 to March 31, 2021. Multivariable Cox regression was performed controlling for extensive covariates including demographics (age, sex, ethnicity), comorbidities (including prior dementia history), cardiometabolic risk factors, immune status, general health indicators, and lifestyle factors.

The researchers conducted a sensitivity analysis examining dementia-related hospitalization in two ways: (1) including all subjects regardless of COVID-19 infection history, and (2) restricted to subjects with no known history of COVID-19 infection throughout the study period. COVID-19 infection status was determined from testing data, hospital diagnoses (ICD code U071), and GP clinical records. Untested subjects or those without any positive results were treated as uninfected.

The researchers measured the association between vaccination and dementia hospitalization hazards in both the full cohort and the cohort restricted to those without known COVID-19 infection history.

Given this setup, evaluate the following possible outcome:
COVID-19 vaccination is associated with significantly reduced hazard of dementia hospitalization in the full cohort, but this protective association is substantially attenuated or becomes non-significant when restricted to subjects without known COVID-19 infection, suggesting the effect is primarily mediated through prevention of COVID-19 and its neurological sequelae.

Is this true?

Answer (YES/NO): YES